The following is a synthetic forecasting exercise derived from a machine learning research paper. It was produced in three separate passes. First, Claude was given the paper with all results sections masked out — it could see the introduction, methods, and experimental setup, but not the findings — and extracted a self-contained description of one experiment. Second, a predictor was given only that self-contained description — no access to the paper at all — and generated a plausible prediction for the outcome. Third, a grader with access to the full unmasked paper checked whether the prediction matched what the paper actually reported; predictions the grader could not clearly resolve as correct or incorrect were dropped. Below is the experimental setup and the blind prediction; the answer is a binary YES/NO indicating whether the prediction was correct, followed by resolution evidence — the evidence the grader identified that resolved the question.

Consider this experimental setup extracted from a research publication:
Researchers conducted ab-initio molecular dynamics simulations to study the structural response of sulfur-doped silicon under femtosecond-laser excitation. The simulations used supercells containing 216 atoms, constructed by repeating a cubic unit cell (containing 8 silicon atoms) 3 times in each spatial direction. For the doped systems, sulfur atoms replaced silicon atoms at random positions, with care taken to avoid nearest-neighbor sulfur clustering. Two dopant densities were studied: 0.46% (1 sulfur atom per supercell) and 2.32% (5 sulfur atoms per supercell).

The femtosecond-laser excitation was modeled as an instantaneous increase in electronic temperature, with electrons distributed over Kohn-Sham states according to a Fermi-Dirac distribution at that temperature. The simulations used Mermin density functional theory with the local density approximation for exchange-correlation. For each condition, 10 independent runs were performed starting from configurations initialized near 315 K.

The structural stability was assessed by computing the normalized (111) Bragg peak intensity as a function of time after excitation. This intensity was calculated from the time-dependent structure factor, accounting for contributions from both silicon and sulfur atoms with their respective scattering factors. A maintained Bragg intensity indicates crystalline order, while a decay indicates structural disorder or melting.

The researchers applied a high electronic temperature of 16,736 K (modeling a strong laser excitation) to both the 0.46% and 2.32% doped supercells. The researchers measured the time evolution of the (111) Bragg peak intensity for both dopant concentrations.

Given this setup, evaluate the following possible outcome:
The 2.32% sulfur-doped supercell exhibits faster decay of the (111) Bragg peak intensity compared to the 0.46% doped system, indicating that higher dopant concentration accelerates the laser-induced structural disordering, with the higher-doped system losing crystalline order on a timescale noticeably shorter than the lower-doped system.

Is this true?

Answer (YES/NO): YES